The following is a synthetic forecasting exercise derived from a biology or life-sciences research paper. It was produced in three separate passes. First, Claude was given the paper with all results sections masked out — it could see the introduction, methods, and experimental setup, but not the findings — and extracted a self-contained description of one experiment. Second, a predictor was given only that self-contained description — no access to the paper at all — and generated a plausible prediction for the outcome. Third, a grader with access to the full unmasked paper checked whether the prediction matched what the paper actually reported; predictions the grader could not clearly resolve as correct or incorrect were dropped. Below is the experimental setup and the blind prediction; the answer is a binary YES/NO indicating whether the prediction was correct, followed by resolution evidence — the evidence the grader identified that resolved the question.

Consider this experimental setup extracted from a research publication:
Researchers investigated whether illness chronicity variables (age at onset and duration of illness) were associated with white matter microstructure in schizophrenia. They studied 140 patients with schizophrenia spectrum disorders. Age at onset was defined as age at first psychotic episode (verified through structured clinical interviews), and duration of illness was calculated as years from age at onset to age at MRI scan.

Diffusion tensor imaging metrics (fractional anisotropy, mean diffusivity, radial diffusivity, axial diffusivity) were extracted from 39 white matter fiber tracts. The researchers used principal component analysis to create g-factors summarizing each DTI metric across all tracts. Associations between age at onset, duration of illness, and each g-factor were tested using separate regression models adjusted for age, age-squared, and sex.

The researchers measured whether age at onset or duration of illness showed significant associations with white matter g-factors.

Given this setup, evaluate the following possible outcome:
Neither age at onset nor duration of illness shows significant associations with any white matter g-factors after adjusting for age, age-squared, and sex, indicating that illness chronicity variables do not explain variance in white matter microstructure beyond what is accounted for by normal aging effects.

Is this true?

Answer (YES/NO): YES